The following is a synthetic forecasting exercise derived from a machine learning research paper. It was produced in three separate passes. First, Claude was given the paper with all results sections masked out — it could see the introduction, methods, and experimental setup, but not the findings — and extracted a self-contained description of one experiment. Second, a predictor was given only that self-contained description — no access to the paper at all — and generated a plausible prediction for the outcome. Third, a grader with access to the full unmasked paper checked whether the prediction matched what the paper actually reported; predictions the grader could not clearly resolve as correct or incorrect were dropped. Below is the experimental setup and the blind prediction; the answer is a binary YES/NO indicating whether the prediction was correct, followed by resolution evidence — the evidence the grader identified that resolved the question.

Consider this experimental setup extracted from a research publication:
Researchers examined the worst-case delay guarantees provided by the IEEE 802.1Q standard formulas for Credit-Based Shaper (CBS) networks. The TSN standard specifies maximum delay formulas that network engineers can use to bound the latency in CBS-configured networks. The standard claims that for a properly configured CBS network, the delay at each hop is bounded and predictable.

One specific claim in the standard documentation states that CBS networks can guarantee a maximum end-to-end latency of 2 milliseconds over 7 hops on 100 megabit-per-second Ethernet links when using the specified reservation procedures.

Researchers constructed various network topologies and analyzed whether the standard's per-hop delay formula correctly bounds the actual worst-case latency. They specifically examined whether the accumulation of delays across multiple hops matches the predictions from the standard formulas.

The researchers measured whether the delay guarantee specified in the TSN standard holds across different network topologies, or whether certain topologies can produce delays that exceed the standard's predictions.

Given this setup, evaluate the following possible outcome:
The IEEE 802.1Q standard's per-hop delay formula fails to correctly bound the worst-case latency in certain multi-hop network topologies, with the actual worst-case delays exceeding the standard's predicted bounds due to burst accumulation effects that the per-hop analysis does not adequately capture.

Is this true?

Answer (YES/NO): YES